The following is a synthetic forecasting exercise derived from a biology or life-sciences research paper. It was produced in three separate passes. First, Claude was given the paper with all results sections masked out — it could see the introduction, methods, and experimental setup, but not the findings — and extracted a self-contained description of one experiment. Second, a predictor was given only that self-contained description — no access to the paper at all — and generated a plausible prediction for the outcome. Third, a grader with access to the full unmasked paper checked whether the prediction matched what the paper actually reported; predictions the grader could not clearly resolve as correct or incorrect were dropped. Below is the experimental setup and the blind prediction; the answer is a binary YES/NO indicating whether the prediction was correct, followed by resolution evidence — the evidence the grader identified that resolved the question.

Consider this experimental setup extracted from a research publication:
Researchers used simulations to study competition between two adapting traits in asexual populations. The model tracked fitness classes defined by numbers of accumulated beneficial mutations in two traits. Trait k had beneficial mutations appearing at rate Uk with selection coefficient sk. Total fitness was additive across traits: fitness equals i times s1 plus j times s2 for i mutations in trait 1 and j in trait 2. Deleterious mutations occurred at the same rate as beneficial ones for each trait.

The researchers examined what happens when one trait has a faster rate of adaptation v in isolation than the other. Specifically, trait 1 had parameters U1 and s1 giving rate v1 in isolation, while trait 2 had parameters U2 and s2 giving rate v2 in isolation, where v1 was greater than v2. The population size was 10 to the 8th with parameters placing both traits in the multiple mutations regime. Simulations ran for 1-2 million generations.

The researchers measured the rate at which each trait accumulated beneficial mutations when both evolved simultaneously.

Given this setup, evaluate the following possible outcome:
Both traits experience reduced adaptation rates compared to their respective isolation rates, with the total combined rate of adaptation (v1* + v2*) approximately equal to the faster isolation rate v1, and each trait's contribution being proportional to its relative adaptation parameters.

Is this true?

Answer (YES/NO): NO